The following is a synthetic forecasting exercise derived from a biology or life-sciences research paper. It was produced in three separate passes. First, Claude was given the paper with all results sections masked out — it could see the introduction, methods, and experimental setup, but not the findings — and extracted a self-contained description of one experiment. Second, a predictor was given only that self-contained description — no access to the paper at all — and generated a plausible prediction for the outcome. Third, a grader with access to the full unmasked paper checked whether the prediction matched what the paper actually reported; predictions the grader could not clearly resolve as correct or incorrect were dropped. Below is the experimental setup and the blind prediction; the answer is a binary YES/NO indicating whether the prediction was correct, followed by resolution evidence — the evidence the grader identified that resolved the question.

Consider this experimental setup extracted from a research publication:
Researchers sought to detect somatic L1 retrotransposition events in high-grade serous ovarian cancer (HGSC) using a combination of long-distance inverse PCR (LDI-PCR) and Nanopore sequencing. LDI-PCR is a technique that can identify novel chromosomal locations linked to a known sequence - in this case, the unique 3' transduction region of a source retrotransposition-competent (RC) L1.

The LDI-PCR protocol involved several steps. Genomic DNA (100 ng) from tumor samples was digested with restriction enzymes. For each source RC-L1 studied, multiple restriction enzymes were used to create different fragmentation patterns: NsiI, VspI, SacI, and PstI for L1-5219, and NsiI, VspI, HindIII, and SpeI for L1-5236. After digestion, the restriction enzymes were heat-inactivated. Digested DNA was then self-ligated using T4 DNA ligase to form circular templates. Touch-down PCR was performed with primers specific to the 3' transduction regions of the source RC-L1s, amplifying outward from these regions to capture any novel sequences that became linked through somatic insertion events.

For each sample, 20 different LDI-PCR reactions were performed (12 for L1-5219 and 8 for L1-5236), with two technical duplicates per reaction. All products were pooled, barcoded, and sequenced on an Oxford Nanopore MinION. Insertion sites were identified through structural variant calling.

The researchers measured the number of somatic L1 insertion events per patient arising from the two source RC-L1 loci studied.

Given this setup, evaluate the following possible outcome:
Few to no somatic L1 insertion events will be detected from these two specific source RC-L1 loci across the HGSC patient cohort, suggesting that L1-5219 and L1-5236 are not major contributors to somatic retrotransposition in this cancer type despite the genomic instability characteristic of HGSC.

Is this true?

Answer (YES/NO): NO